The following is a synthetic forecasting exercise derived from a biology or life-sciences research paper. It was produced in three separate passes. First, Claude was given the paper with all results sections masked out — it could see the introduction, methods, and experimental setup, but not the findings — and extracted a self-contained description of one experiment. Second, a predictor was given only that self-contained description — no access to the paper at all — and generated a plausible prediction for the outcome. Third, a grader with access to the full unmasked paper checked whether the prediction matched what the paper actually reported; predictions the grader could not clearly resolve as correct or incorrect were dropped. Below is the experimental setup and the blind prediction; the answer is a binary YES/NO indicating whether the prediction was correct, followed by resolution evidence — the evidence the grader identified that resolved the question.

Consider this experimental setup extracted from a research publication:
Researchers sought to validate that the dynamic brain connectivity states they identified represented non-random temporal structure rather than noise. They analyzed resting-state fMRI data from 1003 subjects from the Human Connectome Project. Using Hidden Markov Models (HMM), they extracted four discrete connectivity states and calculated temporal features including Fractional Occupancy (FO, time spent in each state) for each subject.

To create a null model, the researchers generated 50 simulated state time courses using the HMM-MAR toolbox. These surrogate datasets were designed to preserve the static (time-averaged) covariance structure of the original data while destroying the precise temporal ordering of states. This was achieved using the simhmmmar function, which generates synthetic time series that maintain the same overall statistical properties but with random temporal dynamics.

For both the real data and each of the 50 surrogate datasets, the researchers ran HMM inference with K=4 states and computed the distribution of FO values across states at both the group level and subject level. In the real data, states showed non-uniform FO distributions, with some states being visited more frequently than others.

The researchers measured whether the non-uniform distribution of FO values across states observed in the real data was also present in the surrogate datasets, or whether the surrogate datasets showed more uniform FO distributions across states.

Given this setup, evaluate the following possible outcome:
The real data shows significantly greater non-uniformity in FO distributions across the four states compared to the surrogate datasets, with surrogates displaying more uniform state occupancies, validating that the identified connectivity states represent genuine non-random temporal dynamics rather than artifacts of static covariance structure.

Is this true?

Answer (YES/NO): YES